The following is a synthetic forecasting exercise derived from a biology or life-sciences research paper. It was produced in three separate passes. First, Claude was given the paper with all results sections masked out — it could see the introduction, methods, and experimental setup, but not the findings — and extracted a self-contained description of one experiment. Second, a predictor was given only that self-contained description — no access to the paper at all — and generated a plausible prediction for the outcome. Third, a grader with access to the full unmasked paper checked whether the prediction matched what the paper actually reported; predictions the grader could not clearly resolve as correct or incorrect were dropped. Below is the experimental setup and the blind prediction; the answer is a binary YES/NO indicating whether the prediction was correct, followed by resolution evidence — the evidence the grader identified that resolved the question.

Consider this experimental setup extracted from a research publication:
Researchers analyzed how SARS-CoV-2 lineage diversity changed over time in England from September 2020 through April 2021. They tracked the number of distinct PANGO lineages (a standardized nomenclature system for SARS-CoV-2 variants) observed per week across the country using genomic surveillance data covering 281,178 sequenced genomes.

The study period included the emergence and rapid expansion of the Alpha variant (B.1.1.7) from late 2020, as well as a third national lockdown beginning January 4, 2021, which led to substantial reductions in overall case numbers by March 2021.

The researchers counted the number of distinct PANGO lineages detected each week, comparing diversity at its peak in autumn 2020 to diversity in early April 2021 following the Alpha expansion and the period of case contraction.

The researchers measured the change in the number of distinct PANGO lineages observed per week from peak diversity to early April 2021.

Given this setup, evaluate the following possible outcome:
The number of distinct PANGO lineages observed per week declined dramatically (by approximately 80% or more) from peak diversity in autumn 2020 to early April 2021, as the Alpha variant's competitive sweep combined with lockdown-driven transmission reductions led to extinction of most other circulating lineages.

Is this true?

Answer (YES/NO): YES